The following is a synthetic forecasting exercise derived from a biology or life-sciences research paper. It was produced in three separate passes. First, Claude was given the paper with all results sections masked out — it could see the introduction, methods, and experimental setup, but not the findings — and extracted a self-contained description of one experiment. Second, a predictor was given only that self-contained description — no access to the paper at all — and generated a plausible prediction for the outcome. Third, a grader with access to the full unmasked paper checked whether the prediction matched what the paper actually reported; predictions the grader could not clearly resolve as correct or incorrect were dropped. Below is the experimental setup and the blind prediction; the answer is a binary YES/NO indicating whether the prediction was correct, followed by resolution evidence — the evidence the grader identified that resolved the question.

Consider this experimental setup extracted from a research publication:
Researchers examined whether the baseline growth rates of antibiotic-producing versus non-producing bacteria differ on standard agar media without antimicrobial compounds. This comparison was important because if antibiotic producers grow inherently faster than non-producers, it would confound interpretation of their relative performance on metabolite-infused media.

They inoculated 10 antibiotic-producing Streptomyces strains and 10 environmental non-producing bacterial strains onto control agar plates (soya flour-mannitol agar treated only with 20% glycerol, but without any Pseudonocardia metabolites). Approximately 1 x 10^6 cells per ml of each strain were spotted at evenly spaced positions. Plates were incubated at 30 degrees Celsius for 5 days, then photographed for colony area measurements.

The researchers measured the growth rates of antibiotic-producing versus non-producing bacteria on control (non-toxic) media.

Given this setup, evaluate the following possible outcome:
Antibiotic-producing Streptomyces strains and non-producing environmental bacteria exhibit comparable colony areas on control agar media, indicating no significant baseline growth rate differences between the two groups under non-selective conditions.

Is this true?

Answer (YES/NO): NO